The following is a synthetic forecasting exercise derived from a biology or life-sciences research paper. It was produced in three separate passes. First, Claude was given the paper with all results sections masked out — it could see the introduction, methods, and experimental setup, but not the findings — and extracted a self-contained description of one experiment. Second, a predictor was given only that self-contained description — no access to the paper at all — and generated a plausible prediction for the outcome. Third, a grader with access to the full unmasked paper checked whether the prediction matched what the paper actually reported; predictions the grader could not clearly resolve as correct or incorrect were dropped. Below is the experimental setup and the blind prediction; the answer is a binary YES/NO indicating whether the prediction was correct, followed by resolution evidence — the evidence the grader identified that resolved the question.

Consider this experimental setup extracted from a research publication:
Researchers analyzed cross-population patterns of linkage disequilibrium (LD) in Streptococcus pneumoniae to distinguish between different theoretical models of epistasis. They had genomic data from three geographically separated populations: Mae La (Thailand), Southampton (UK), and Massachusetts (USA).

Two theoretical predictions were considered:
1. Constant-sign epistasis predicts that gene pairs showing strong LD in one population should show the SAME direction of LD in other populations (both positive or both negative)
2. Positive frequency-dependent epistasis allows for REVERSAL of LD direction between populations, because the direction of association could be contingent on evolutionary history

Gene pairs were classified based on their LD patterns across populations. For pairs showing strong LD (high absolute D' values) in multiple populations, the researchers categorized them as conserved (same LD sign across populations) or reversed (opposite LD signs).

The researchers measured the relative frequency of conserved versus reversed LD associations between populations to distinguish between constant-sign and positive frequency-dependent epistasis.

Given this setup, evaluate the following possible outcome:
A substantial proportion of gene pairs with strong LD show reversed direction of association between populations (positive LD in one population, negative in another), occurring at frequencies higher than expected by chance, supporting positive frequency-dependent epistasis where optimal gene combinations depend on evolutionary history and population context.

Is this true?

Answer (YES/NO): NO